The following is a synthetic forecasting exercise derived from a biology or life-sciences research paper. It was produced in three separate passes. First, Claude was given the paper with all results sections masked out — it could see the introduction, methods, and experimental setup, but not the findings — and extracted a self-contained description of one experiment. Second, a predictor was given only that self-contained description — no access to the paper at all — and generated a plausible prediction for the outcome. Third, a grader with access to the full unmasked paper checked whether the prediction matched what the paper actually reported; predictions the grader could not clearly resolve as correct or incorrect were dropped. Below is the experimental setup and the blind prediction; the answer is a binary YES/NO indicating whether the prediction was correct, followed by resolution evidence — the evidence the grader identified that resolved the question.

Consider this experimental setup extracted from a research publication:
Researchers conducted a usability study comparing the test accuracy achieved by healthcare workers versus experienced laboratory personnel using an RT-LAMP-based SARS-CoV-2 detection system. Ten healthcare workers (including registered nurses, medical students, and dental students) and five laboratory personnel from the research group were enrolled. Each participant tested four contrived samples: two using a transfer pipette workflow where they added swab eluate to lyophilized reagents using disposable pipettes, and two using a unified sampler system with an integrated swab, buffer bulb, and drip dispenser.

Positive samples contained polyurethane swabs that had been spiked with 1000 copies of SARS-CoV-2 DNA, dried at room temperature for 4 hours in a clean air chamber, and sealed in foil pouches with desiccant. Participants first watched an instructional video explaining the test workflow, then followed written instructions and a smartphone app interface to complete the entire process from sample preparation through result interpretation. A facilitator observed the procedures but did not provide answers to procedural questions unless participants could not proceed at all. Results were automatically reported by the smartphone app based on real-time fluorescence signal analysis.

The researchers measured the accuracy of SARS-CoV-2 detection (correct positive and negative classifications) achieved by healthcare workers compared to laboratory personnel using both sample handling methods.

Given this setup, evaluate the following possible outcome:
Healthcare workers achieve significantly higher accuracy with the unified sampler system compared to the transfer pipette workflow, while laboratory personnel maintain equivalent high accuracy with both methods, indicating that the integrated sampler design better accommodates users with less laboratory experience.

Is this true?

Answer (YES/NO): NO